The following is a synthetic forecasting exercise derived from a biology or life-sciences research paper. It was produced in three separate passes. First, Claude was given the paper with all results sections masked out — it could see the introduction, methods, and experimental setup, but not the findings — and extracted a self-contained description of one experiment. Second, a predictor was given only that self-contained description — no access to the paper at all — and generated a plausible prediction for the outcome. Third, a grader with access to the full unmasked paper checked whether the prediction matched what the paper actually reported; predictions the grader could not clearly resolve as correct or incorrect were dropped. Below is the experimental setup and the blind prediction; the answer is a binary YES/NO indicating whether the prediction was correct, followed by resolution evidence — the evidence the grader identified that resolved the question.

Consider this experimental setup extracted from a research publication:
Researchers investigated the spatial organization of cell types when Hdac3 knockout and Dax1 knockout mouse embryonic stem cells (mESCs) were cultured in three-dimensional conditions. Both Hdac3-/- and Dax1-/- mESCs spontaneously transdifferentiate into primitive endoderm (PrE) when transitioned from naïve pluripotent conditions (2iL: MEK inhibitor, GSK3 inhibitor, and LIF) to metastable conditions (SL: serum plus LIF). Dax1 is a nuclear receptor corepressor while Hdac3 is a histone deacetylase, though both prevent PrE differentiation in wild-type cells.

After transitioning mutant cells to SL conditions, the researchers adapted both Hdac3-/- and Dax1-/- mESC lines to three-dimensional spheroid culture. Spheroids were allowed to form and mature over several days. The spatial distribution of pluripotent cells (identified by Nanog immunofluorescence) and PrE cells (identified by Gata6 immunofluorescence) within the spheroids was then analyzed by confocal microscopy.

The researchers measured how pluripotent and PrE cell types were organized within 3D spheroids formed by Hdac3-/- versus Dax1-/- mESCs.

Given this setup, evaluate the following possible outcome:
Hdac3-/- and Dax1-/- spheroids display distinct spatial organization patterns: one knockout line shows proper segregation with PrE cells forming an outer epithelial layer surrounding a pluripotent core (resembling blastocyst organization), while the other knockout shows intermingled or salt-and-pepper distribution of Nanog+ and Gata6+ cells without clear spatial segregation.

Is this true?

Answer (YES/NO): YES